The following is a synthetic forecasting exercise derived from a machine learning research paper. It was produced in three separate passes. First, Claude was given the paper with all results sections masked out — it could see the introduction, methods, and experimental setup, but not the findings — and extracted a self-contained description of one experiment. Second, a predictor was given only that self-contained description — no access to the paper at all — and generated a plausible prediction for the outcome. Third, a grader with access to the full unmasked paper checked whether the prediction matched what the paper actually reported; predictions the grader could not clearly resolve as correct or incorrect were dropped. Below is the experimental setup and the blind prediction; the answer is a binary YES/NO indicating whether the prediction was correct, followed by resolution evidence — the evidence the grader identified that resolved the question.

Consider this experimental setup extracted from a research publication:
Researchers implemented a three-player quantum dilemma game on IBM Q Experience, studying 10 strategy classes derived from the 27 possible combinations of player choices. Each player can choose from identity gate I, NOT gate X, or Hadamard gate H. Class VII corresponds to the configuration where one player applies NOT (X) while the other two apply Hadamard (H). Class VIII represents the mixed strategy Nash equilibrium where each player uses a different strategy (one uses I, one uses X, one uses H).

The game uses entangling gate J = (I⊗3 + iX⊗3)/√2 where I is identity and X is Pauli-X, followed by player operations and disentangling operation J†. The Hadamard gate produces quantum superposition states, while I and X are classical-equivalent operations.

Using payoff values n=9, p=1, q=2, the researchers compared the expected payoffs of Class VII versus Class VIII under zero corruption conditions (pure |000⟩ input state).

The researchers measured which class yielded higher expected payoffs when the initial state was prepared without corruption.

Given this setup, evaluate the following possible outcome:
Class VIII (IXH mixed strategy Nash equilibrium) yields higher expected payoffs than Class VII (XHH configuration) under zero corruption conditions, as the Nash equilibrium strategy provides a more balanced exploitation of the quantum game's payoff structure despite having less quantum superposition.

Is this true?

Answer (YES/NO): NO